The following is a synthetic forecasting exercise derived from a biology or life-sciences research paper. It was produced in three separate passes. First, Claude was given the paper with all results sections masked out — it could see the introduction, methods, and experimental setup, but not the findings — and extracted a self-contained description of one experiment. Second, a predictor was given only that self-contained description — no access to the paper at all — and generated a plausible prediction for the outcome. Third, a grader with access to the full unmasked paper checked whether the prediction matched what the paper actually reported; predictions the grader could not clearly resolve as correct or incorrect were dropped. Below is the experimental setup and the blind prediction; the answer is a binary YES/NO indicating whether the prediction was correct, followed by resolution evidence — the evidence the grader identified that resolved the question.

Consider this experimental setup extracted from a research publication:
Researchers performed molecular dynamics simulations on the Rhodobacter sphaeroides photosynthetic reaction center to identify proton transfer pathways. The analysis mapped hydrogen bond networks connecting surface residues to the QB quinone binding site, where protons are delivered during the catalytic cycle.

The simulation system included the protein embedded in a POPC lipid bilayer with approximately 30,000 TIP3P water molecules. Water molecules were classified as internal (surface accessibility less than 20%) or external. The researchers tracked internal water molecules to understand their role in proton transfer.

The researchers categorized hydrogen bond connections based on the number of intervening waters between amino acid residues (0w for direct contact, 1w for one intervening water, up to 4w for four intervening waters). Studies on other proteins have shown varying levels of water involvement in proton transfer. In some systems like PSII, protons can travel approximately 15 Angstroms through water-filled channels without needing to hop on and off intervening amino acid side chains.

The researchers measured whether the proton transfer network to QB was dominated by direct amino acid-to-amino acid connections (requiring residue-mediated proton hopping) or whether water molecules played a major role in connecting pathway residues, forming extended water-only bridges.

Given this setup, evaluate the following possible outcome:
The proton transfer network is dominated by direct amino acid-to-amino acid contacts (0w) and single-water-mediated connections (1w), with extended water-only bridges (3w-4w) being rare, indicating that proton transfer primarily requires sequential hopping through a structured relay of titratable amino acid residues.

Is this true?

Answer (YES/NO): NO